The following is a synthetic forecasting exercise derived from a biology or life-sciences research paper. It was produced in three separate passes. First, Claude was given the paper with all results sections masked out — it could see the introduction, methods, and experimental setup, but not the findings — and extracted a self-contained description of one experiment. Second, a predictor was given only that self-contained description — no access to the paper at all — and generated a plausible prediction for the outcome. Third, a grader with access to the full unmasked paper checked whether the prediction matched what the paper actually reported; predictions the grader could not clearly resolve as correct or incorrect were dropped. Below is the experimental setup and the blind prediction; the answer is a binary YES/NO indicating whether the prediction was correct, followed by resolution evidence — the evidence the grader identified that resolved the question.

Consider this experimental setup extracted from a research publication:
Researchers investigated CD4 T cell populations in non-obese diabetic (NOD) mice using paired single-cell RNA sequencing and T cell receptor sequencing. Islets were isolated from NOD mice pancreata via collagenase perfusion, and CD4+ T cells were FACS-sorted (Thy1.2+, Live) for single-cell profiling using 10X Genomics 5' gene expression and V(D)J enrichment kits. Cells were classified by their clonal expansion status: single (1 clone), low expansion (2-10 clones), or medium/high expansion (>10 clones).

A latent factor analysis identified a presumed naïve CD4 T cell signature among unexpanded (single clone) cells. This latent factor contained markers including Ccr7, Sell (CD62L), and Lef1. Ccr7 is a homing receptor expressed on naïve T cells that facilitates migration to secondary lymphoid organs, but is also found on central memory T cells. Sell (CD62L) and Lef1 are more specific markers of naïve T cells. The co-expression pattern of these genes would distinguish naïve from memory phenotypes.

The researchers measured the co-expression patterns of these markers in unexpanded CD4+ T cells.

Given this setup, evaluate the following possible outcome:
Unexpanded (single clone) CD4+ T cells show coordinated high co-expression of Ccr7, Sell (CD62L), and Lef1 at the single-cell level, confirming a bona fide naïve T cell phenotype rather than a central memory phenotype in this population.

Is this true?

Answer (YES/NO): YES